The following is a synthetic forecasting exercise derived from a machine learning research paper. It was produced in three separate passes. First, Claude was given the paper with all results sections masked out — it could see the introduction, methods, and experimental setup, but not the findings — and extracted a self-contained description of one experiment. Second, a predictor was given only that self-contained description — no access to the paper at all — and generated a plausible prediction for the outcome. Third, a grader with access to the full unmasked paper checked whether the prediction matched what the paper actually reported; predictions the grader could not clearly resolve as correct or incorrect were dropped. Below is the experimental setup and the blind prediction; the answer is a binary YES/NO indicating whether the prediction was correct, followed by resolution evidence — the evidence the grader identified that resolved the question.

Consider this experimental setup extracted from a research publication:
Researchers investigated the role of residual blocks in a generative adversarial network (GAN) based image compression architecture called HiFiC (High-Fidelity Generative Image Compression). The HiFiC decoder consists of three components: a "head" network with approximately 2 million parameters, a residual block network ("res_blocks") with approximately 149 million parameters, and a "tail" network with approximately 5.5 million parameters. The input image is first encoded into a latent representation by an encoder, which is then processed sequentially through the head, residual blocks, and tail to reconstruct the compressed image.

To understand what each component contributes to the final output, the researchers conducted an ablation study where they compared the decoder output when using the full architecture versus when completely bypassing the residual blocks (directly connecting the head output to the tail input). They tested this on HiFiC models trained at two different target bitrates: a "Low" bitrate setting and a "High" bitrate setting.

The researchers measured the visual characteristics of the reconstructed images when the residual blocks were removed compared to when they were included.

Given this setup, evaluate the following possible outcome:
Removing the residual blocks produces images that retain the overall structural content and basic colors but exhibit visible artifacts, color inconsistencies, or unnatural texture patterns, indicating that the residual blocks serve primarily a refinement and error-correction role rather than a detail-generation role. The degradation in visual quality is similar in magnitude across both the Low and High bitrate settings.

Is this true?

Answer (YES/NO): NO